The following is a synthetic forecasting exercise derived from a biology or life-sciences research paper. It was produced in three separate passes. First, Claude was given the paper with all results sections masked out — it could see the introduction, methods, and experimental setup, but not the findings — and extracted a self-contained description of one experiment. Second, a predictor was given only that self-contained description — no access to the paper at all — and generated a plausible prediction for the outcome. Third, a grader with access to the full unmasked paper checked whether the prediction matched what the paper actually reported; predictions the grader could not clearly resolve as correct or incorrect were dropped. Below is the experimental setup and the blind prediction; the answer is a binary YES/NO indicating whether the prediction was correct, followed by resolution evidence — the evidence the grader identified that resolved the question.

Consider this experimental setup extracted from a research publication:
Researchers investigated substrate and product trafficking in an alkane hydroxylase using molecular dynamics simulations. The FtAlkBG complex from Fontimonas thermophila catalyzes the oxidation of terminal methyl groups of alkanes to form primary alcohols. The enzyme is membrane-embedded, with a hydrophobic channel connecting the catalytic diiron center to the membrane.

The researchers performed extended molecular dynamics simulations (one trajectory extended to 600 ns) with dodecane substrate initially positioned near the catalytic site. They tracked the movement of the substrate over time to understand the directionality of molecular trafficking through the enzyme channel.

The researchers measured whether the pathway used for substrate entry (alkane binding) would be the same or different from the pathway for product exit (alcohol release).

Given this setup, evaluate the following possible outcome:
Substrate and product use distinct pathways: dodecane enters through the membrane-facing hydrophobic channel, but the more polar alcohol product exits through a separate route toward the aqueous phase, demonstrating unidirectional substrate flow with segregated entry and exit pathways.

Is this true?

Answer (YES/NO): NO